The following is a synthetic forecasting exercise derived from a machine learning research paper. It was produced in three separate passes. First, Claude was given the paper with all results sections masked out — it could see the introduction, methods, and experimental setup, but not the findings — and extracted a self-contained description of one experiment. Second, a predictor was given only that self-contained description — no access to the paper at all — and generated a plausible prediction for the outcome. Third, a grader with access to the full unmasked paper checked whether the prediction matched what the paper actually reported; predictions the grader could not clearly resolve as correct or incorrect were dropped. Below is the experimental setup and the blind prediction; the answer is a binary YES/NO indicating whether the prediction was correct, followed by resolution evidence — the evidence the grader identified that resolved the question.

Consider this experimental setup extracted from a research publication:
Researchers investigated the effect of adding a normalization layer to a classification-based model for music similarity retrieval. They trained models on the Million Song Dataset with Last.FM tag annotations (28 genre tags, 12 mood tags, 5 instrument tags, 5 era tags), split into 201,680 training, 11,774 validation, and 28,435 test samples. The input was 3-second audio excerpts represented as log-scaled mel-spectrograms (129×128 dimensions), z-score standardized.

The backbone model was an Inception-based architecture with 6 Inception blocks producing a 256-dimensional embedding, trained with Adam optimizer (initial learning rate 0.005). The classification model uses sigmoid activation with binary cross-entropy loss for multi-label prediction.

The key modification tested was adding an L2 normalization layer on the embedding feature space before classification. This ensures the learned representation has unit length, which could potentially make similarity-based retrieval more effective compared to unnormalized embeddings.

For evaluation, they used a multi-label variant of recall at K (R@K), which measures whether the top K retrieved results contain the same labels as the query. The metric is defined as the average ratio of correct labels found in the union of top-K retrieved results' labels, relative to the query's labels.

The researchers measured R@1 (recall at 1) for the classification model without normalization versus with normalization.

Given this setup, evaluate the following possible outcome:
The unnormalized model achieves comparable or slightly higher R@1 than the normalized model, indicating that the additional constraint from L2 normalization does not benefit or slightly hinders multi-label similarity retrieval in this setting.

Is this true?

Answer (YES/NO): NO